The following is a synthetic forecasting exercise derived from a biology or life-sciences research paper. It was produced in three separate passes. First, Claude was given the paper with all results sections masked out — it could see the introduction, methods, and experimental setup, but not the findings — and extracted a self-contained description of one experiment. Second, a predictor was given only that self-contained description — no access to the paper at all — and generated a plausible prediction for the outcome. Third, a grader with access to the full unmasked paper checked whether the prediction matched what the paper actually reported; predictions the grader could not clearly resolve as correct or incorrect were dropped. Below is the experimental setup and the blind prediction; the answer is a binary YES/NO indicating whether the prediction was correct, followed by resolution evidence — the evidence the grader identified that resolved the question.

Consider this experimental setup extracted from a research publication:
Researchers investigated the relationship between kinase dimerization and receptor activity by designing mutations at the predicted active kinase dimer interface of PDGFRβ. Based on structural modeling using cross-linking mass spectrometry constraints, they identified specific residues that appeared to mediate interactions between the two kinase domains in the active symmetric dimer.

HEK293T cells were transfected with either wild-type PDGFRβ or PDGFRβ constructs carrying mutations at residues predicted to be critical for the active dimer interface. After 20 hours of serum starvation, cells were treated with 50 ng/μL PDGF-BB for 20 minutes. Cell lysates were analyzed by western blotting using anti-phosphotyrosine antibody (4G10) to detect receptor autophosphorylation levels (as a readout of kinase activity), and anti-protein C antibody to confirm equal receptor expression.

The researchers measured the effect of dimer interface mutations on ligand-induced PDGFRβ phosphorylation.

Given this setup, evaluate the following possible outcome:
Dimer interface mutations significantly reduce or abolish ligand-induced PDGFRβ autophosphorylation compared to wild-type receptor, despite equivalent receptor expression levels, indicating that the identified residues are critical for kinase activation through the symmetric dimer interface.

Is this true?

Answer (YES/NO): YES